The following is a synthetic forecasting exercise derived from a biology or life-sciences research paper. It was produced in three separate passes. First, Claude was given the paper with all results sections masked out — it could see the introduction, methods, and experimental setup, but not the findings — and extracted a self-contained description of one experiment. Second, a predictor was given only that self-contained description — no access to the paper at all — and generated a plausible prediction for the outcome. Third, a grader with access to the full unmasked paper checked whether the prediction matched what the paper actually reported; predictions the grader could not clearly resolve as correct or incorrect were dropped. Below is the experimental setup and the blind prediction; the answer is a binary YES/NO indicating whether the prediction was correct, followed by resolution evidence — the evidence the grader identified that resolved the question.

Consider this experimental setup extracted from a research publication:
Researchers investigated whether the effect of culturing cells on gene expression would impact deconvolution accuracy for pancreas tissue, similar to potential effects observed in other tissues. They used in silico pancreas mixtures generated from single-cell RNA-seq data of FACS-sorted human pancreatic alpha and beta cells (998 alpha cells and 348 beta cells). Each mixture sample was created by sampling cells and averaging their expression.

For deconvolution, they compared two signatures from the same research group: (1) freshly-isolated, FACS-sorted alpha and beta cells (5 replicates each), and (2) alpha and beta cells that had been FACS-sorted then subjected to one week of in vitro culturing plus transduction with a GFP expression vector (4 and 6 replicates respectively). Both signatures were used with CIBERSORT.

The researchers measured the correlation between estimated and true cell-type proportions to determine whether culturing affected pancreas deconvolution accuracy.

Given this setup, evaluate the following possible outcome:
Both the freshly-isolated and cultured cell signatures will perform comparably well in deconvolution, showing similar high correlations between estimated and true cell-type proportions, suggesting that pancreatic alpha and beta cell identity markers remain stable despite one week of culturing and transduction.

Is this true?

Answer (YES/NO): NO